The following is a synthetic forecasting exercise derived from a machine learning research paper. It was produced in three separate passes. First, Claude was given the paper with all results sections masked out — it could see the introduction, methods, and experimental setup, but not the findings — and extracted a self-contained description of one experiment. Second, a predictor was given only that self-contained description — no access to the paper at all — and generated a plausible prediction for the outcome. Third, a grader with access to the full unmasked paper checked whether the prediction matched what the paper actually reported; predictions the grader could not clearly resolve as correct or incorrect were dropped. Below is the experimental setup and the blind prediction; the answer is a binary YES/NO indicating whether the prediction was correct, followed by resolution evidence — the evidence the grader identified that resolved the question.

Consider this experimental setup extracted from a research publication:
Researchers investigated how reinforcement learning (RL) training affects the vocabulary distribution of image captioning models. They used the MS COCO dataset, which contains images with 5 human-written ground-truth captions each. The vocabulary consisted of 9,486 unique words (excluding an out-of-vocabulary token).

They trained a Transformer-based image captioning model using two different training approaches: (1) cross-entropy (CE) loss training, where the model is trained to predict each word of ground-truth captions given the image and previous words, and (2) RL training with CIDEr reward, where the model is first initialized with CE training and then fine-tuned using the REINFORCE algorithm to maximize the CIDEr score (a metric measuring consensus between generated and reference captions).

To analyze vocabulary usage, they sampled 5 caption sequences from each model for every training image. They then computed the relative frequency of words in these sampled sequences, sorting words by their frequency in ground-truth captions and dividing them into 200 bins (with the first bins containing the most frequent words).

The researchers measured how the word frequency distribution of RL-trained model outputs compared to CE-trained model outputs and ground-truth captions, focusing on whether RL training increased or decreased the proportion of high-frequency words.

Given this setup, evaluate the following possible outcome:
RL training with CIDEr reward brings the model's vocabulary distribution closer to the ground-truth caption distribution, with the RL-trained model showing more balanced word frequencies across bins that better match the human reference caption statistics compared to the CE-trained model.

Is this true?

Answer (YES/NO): NO